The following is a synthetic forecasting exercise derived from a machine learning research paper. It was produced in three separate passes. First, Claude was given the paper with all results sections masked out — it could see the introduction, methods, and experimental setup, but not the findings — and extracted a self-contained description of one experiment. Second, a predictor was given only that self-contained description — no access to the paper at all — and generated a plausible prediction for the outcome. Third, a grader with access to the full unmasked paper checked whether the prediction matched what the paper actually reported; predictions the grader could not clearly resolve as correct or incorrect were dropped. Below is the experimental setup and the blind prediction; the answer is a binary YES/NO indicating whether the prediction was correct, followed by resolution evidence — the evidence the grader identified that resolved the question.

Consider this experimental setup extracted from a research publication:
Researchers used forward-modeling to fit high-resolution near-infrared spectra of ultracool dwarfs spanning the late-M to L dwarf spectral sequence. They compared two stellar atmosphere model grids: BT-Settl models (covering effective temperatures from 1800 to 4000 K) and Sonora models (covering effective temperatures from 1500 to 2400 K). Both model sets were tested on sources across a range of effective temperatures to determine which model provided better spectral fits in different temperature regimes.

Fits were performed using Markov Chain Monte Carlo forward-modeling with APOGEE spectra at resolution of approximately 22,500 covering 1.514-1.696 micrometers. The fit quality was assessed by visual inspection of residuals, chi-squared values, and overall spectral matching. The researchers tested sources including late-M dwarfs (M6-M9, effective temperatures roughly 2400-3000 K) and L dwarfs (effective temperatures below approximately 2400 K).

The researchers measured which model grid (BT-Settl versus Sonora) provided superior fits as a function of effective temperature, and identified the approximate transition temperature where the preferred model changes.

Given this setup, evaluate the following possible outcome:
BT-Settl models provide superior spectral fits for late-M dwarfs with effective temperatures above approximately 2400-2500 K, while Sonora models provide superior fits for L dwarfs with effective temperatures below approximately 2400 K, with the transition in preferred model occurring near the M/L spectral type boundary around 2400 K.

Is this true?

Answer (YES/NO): NO